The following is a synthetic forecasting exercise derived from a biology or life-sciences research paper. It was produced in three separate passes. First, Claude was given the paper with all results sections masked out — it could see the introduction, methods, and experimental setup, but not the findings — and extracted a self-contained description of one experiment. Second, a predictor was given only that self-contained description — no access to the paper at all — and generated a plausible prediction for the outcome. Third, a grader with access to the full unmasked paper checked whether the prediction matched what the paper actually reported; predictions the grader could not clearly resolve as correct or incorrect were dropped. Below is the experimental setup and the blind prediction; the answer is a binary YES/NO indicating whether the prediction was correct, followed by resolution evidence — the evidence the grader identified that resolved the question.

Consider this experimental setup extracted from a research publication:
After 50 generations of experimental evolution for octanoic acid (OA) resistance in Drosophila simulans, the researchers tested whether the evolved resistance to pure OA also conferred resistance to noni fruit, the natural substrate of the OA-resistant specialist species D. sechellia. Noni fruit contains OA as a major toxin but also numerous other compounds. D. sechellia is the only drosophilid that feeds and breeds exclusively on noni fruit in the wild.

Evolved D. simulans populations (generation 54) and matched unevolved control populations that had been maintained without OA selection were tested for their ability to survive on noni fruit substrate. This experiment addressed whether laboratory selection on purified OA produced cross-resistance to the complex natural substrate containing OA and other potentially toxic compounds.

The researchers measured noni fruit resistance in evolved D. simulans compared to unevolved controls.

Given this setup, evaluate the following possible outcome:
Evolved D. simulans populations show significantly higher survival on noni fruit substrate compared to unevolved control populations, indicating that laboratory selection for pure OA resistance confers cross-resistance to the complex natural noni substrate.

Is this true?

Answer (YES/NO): YES